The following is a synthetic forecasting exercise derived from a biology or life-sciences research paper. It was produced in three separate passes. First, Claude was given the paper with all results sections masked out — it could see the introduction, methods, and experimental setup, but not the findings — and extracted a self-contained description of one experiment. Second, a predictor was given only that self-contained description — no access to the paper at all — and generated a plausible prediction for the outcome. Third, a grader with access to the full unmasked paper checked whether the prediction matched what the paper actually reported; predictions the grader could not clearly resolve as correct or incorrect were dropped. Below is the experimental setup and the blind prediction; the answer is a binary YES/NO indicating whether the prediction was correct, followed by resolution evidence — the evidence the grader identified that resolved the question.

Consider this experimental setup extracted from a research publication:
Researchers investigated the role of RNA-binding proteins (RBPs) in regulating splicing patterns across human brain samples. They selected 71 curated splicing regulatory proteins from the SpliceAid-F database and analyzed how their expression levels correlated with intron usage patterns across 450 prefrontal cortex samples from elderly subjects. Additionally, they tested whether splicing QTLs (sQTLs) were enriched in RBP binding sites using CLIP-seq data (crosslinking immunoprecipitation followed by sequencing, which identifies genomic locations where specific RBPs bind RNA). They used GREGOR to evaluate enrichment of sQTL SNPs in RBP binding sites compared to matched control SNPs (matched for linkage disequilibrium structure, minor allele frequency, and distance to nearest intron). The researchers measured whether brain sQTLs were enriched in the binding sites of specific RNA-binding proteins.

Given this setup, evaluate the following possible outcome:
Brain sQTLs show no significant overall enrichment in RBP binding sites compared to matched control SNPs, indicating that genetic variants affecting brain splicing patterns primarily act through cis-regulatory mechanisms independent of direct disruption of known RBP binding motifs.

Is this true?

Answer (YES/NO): NO